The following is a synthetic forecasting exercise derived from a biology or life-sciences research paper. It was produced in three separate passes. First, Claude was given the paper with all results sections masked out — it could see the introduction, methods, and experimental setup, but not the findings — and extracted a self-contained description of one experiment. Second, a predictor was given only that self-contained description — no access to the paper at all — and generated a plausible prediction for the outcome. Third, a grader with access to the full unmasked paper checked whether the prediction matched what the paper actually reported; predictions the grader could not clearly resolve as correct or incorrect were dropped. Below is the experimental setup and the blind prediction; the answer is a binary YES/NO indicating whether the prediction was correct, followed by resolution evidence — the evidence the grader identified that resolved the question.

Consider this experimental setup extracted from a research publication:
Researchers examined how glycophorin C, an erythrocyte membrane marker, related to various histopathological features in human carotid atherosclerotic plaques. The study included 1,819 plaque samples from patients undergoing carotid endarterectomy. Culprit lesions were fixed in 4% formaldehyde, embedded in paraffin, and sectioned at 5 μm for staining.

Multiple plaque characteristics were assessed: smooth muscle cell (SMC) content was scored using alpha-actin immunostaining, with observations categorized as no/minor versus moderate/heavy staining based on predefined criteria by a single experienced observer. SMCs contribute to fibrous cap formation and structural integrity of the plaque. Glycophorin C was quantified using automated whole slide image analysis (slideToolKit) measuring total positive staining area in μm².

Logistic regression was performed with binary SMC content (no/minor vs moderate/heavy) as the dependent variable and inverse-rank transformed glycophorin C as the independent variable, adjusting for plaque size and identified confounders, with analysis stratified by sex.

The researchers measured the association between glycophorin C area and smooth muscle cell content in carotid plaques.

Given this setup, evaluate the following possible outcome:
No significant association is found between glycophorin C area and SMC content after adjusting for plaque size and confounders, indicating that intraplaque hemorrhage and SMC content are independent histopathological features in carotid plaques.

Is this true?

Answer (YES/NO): NO